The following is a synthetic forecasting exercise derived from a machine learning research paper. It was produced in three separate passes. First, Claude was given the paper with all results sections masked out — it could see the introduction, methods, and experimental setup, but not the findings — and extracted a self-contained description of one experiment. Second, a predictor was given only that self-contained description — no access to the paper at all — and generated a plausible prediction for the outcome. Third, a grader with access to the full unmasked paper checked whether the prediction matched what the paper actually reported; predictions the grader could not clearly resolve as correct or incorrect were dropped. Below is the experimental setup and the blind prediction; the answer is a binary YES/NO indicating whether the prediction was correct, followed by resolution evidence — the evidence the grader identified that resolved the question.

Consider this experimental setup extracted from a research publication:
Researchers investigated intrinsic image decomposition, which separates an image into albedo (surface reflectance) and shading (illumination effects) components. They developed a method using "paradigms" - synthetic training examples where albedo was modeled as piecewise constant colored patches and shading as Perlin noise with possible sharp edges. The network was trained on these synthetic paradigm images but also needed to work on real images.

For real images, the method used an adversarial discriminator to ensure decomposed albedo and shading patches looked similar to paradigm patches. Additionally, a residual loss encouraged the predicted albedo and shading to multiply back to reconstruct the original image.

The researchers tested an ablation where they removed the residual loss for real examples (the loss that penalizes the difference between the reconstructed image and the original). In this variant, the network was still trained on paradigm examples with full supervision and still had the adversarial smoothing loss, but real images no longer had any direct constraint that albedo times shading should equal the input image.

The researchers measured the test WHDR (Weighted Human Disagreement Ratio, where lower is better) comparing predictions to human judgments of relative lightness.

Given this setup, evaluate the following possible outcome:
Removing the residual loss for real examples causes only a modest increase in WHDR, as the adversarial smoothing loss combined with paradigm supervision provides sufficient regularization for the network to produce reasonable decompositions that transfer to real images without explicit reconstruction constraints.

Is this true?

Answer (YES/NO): NO